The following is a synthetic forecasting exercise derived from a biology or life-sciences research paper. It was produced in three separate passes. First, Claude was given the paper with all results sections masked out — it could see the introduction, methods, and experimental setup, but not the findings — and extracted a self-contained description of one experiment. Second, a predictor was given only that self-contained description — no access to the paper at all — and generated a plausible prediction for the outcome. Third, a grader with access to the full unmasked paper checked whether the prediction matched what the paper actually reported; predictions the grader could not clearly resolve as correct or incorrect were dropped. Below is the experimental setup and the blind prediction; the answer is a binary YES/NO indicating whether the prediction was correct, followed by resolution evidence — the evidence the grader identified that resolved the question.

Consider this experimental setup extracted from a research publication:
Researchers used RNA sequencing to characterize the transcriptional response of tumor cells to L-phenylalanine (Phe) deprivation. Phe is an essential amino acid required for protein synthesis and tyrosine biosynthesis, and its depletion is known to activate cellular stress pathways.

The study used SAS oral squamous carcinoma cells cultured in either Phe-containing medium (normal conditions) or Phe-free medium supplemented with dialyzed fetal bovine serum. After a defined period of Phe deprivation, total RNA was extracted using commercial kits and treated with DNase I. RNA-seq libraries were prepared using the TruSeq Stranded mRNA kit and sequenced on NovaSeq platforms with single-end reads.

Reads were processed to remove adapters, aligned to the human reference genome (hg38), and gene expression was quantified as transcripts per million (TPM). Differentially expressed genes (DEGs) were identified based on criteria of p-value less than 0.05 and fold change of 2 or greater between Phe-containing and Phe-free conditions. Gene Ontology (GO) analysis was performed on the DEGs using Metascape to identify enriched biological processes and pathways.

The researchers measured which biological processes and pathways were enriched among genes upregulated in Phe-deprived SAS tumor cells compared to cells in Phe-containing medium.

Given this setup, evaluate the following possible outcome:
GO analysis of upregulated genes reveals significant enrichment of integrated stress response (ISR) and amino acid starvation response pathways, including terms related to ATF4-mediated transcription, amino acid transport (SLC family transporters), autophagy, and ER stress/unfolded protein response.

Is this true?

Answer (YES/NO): NO